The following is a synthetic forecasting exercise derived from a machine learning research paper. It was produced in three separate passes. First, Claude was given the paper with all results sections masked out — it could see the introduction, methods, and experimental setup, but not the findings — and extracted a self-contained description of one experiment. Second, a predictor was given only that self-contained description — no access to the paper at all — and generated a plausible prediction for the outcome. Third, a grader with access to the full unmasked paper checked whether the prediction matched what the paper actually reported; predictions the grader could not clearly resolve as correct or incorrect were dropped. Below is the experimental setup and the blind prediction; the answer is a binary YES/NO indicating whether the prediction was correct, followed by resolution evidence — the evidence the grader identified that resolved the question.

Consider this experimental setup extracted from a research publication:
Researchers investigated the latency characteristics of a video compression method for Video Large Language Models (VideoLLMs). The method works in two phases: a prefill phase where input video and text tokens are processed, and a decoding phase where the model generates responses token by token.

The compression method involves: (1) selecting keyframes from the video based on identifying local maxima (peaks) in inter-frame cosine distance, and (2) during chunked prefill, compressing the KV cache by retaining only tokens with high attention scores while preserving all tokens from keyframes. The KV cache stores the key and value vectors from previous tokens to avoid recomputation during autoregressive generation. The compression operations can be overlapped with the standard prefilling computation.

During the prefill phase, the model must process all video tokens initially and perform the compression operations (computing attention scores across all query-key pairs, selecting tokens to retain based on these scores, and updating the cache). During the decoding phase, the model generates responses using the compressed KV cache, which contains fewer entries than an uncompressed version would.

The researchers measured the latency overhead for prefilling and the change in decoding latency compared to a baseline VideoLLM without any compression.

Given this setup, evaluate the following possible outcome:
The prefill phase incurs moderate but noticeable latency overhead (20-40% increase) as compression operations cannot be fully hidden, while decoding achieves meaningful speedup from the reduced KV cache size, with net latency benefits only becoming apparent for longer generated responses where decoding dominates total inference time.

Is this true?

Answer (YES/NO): NO